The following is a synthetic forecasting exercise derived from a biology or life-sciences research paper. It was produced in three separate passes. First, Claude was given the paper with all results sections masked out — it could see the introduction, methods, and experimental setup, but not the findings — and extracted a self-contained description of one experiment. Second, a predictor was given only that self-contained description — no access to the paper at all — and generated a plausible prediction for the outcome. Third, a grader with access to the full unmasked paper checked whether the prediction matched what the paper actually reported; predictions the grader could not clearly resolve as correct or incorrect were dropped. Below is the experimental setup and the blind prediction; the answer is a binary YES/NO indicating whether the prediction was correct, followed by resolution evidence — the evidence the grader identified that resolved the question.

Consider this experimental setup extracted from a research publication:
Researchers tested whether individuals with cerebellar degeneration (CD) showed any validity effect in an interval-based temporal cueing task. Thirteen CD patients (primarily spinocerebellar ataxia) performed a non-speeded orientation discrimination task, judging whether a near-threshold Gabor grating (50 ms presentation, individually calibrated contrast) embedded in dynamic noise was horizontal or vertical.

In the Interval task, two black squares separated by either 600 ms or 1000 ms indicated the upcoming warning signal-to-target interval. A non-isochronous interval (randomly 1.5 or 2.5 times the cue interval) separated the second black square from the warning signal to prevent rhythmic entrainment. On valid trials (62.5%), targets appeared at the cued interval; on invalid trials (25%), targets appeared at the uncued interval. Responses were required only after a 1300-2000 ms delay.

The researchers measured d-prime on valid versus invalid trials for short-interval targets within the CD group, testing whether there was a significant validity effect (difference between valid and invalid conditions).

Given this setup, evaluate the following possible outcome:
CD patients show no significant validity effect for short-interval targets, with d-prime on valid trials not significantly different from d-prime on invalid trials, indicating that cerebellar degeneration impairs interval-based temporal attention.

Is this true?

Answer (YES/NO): YES